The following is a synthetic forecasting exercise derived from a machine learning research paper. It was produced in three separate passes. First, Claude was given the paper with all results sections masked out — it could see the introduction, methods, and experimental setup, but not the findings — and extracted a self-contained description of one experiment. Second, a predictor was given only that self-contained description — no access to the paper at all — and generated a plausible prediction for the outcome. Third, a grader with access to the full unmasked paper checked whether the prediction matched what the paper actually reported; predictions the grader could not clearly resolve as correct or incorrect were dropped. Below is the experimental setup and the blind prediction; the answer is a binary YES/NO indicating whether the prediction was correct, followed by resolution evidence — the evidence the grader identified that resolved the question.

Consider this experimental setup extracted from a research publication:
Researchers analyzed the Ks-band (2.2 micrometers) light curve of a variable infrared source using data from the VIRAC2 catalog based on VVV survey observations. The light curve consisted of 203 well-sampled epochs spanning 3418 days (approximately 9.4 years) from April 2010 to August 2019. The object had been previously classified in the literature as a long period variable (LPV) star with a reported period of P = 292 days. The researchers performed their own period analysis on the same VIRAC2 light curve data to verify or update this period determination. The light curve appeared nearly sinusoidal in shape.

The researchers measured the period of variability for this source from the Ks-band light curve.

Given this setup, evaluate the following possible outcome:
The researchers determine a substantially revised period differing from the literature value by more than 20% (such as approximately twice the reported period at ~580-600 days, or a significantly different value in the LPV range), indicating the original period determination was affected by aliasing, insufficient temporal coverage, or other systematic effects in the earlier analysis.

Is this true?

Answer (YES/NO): YES